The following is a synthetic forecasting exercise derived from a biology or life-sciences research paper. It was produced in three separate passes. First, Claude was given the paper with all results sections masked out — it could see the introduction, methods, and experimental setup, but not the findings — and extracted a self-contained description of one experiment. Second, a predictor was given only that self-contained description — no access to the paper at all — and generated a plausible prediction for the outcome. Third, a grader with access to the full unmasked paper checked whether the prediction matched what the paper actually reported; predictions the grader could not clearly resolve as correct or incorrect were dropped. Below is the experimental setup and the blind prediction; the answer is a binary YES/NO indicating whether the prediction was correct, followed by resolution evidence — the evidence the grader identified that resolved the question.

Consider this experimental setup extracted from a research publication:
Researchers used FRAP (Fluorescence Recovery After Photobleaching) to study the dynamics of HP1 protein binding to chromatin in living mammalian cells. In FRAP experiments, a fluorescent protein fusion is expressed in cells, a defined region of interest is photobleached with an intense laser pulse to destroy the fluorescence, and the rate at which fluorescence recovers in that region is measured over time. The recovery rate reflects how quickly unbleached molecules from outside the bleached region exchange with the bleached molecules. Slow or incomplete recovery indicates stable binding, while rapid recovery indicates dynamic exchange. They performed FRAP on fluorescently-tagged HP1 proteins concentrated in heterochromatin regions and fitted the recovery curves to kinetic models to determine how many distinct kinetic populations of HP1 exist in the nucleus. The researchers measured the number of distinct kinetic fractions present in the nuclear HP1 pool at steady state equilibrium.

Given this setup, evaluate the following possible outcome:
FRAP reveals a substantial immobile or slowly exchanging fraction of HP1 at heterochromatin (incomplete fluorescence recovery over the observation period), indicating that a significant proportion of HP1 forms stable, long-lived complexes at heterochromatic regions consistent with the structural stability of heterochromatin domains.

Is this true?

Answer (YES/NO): NO